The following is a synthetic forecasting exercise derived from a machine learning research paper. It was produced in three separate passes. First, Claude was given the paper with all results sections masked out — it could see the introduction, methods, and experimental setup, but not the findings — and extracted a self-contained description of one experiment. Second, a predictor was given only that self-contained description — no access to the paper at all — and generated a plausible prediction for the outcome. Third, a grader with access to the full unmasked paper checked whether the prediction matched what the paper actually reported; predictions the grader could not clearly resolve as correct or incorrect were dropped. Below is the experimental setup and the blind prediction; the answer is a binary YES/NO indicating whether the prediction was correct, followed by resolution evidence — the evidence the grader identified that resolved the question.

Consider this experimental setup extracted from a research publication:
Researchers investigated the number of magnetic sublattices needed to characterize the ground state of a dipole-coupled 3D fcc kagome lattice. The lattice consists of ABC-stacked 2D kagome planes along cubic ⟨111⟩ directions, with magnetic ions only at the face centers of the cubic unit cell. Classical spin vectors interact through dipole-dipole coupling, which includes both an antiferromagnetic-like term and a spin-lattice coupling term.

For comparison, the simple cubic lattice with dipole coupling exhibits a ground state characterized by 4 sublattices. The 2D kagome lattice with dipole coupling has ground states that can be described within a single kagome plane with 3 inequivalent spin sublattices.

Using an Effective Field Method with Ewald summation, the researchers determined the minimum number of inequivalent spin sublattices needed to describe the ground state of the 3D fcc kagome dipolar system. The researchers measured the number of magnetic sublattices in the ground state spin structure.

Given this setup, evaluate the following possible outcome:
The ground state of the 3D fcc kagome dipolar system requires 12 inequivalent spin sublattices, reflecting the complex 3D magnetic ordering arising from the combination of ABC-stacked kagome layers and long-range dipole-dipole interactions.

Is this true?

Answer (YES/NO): NO